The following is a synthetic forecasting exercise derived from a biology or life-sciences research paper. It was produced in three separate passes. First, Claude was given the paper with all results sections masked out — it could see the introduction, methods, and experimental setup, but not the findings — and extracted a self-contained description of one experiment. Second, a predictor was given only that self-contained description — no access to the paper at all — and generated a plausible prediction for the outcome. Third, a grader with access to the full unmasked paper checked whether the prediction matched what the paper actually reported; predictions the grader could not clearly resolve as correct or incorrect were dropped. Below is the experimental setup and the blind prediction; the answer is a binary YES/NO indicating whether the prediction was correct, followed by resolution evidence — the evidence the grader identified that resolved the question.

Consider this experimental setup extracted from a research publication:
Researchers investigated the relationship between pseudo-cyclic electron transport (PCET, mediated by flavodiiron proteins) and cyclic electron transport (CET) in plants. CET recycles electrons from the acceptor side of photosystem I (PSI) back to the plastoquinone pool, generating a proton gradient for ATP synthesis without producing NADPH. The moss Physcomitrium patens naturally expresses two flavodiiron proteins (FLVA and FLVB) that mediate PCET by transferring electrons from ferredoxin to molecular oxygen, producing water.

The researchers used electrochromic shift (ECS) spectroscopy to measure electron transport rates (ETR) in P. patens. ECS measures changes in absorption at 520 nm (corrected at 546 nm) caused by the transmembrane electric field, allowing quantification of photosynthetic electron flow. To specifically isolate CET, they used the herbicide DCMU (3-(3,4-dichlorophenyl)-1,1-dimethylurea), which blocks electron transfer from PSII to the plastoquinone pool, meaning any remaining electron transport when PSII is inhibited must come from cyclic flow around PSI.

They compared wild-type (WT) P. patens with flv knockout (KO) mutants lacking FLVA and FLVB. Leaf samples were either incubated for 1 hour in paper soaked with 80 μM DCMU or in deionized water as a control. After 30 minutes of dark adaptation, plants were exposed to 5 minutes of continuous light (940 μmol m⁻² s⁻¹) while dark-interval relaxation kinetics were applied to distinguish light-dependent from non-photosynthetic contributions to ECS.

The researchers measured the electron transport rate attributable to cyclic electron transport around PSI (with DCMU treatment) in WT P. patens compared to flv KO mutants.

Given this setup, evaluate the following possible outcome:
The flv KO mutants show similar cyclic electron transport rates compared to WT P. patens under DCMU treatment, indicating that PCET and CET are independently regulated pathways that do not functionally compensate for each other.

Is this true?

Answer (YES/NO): NO